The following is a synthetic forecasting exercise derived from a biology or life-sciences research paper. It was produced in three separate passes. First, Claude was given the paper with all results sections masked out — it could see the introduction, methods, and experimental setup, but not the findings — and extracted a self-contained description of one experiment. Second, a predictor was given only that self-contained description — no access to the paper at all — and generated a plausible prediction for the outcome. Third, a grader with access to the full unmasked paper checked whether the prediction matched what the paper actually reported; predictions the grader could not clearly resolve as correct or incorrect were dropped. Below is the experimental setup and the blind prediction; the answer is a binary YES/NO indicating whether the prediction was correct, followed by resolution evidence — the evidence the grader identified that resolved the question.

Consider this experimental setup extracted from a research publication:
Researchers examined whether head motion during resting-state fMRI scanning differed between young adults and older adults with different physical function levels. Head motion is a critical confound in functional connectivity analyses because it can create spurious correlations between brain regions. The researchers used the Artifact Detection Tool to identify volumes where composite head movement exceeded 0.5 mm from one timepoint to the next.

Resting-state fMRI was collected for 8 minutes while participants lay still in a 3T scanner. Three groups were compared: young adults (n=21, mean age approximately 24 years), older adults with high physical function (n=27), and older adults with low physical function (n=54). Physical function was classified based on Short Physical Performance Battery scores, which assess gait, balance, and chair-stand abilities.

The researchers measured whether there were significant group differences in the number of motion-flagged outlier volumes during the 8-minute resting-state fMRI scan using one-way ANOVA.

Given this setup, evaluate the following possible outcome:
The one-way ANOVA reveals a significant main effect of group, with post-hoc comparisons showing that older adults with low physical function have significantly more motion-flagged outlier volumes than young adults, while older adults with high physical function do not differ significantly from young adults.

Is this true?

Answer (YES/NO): NO